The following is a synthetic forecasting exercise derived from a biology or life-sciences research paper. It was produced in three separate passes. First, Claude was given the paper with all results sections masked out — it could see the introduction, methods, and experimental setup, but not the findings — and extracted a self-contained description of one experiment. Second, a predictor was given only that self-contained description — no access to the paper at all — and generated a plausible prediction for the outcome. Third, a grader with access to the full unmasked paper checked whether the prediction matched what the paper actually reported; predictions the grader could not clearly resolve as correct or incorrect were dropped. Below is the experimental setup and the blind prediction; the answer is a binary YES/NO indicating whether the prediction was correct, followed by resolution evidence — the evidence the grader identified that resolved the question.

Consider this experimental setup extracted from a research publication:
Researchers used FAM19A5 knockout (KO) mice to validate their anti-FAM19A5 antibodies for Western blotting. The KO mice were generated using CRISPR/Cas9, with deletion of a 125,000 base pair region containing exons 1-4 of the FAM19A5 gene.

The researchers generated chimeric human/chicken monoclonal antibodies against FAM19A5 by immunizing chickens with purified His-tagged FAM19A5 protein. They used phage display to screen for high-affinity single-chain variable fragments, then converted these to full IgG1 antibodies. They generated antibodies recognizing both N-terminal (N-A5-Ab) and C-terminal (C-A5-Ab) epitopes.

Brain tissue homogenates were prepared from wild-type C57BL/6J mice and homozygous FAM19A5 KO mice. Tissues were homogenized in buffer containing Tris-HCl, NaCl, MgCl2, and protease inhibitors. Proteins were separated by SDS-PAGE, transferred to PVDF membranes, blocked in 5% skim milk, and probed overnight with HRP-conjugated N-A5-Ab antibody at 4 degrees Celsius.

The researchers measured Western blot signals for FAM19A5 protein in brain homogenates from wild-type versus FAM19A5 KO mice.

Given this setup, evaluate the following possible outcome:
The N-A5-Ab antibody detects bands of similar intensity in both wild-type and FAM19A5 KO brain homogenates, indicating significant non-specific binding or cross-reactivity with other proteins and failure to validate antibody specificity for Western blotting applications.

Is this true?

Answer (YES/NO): NO